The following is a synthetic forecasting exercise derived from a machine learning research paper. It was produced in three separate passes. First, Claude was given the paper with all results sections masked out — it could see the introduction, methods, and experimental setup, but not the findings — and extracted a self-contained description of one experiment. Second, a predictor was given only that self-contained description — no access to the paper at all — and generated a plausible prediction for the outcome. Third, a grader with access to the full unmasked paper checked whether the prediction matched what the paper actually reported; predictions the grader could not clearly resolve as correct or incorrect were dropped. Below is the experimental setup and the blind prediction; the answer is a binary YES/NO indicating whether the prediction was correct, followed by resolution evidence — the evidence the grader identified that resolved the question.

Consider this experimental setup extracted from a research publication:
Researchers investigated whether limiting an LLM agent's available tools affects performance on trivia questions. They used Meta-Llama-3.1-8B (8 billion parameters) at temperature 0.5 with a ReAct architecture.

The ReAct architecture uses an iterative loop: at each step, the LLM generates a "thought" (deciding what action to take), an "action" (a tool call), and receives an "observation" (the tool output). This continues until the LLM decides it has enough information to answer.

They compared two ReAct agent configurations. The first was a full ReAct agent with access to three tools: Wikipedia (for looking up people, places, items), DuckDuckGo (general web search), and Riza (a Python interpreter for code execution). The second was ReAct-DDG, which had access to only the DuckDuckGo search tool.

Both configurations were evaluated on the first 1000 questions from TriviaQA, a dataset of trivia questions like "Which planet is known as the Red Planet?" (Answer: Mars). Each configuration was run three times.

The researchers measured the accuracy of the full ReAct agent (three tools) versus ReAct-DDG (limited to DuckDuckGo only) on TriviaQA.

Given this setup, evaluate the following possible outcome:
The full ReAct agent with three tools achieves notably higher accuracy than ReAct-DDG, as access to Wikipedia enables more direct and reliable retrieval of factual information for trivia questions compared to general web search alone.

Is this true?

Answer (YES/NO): NO